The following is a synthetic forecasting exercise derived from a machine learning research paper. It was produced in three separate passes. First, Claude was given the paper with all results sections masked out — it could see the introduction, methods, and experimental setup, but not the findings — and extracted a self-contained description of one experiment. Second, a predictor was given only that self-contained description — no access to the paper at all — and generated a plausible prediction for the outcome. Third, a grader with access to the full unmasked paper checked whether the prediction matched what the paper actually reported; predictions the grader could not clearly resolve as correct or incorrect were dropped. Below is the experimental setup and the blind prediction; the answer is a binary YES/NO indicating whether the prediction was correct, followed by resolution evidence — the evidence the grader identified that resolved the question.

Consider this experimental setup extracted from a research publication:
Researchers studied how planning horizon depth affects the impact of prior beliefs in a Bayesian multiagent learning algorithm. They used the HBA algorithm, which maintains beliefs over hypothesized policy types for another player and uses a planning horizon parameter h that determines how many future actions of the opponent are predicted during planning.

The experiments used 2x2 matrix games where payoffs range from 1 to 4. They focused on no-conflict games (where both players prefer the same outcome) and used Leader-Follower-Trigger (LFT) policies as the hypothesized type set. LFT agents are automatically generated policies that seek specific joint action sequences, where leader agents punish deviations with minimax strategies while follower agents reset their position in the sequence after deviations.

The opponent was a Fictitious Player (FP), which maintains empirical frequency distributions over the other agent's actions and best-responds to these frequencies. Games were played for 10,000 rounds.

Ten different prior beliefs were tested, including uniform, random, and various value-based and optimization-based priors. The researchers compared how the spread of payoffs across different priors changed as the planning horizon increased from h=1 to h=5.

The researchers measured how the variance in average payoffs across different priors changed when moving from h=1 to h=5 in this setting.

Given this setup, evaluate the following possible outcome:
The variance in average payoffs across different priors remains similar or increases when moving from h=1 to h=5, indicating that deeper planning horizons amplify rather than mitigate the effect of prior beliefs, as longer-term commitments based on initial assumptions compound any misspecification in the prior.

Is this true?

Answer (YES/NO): NO